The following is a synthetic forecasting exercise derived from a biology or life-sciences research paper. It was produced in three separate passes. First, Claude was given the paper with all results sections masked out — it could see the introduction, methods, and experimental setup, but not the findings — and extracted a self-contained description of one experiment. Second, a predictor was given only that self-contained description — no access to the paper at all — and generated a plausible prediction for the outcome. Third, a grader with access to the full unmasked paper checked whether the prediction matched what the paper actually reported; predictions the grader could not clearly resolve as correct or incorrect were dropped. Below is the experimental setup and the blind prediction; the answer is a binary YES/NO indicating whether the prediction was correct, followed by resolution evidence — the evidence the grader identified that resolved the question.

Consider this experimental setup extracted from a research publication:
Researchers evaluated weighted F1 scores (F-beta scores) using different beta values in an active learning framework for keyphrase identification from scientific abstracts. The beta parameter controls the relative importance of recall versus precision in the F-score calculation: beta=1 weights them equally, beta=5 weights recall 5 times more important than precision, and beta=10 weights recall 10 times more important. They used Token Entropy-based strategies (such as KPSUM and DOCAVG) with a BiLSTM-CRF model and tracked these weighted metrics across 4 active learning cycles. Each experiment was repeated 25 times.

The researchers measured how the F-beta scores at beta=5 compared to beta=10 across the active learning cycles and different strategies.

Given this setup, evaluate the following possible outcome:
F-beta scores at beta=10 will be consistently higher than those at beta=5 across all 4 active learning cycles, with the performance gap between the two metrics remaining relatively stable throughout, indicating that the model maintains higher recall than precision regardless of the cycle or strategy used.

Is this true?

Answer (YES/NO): NO